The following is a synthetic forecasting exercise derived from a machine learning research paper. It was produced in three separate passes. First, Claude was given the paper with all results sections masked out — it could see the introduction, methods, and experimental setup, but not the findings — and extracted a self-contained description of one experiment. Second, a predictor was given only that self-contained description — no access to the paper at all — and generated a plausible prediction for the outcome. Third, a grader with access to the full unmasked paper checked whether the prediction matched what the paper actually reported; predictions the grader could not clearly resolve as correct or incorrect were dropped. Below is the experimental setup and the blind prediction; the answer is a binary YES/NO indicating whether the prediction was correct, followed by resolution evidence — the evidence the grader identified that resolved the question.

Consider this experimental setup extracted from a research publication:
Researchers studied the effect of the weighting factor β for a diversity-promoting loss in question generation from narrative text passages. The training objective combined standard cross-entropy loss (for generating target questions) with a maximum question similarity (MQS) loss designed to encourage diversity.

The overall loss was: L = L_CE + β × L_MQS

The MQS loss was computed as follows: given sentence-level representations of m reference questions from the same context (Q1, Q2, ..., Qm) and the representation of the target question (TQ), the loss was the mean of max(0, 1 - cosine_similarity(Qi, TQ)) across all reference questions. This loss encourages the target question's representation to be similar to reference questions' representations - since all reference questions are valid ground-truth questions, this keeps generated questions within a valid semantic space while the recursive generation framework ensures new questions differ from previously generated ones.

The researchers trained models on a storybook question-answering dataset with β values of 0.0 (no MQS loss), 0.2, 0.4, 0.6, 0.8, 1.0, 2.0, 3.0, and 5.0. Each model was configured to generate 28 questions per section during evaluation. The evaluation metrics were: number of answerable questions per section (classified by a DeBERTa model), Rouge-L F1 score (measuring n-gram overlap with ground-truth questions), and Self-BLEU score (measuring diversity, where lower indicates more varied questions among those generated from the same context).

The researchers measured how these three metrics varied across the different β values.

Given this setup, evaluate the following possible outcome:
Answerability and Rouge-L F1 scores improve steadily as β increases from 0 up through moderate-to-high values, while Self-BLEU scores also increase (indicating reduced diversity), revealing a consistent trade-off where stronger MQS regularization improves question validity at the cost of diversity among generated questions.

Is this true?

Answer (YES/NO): NO